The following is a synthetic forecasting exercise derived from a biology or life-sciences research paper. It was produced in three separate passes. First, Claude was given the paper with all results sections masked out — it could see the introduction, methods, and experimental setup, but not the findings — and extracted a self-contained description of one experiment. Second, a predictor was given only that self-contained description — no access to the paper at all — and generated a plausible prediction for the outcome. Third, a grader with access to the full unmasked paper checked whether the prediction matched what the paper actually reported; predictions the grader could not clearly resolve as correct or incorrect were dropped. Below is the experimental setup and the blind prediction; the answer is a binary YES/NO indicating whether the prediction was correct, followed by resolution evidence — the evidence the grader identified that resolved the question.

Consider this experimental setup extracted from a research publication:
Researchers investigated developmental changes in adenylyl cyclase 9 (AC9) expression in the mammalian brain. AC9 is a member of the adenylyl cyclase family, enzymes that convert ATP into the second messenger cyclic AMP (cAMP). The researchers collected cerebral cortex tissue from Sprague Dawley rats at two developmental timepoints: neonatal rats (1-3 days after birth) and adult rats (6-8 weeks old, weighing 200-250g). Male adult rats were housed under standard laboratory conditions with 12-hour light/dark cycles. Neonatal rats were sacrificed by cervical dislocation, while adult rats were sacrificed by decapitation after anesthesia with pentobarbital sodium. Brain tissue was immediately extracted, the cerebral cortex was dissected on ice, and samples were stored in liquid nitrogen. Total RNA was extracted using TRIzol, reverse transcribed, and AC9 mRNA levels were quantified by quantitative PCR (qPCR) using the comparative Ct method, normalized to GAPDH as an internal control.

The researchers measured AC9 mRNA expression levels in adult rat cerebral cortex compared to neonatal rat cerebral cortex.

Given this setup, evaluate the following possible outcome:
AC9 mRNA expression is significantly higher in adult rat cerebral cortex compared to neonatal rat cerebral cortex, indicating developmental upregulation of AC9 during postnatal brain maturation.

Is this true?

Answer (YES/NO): YES